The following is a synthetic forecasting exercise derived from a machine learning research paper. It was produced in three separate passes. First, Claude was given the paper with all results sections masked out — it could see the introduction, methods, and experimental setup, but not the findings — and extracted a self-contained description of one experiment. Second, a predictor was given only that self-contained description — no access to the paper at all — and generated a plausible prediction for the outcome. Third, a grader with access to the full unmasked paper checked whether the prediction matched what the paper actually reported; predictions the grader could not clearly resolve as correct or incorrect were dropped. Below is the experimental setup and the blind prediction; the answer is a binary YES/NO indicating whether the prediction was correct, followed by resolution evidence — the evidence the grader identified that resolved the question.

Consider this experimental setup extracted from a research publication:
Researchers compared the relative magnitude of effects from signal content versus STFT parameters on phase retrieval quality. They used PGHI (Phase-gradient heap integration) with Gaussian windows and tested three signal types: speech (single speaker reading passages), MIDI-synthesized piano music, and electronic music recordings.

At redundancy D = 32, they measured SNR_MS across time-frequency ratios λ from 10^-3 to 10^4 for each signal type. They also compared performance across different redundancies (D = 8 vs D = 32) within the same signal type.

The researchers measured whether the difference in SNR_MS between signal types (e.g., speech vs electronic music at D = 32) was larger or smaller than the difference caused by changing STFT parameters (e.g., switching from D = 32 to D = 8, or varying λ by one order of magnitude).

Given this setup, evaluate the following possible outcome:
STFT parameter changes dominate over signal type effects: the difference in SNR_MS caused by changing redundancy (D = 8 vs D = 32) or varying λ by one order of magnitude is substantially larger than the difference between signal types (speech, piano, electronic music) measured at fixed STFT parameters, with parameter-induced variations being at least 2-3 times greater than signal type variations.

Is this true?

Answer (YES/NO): NO